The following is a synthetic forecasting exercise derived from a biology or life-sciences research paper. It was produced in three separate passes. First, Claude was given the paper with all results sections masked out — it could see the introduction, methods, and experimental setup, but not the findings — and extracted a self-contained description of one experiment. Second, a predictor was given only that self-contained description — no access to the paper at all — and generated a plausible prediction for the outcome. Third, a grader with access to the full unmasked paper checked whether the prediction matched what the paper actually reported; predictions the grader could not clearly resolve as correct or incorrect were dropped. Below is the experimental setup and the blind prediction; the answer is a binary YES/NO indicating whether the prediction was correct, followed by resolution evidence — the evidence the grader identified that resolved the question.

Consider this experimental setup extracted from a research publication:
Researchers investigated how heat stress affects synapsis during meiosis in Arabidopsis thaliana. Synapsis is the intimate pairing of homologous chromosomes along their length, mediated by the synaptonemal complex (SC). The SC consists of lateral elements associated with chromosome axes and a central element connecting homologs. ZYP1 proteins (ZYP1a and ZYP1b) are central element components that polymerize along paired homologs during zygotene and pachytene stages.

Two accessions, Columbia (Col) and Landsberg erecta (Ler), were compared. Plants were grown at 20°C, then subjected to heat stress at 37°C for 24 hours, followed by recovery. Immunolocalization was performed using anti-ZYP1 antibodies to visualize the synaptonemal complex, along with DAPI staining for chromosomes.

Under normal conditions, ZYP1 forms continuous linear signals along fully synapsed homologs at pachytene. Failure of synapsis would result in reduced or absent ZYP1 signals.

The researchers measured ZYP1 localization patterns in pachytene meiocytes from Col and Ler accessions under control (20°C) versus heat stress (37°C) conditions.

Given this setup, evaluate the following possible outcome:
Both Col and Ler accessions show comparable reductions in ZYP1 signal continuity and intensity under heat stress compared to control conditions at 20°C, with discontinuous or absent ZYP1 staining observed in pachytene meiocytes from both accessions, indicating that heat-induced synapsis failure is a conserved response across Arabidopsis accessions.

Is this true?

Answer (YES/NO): NO